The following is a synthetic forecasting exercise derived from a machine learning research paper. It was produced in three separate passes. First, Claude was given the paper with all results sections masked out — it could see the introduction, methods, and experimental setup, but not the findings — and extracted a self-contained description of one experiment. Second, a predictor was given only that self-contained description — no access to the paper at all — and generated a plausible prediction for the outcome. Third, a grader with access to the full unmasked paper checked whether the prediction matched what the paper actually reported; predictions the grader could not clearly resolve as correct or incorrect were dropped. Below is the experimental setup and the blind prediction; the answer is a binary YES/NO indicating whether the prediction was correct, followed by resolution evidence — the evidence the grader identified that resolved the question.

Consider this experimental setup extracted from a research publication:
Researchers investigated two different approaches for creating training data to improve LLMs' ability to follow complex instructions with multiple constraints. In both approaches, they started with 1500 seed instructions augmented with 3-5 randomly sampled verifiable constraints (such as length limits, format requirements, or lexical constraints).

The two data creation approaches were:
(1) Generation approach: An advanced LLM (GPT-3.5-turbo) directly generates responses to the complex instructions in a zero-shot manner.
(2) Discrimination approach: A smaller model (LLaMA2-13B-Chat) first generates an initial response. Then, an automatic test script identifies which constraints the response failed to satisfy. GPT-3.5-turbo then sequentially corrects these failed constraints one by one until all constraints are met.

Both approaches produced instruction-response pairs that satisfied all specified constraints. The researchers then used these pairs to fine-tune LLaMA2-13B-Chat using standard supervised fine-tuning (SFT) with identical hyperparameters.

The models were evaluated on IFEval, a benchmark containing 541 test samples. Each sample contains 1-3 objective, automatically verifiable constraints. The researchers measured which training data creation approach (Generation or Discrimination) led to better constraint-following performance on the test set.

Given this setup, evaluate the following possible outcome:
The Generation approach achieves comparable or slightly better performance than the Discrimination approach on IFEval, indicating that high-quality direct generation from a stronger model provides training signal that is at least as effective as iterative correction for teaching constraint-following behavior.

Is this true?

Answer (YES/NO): NO